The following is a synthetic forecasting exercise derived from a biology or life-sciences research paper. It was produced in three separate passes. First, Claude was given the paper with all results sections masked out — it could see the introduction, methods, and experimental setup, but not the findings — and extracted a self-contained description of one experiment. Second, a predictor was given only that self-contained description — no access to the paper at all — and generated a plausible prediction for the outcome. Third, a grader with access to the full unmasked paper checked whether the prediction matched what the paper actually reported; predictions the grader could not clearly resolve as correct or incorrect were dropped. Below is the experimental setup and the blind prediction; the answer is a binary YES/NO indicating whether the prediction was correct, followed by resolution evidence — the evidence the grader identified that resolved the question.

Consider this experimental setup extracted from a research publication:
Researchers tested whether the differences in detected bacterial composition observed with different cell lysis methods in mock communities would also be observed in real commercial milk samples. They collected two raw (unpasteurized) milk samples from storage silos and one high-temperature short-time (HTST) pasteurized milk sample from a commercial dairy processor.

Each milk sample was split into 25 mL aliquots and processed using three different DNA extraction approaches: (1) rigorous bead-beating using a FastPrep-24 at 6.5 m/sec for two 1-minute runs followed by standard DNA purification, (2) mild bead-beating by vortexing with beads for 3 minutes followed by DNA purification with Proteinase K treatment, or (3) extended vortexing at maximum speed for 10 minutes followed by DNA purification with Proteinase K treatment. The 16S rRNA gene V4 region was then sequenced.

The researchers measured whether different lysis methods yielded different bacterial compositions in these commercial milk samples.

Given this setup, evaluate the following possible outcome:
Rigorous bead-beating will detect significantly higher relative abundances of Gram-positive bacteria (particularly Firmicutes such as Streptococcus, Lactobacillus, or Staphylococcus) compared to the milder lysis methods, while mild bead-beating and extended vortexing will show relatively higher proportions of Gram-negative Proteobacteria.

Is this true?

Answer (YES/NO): NO